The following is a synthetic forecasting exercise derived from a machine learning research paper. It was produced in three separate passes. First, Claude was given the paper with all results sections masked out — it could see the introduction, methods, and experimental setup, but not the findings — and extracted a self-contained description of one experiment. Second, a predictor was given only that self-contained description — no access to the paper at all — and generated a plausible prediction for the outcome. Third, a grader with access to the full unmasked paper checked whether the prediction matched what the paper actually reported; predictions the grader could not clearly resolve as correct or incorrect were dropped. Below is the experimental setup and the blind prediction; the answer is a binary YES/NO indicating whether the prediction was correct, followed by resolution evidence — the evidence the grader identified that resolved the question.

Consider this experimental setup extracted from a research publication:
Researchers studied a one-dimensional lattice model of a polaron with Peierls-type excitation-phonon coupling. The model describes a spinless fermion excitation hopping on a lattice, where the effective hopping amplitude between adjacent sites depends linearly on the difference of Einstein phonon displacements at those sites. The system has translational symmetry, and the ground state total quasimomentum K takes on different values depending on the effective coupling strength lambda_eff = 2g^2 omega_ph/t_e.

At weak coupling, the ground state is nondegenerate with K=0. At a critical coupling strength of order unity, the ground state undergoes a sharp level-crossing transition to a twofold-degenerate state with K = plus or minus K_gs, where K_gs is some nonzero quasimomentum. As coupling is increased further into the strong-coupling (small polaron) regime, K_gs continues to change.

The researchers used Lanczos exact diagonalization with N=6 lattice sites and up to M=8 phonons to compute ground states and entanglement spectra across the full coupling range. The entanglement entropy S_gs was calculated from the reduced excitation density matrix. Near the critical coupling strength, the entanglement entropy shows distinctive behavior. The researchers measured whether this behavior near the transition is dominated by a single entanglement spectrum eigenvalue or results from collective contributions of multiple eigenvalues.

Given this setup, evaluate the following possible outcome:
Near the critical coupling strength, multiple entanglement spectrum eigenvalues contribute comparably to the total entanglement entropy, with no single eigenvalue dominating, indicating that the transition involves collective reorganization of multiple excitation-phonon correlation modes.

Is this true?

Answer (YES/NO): NO